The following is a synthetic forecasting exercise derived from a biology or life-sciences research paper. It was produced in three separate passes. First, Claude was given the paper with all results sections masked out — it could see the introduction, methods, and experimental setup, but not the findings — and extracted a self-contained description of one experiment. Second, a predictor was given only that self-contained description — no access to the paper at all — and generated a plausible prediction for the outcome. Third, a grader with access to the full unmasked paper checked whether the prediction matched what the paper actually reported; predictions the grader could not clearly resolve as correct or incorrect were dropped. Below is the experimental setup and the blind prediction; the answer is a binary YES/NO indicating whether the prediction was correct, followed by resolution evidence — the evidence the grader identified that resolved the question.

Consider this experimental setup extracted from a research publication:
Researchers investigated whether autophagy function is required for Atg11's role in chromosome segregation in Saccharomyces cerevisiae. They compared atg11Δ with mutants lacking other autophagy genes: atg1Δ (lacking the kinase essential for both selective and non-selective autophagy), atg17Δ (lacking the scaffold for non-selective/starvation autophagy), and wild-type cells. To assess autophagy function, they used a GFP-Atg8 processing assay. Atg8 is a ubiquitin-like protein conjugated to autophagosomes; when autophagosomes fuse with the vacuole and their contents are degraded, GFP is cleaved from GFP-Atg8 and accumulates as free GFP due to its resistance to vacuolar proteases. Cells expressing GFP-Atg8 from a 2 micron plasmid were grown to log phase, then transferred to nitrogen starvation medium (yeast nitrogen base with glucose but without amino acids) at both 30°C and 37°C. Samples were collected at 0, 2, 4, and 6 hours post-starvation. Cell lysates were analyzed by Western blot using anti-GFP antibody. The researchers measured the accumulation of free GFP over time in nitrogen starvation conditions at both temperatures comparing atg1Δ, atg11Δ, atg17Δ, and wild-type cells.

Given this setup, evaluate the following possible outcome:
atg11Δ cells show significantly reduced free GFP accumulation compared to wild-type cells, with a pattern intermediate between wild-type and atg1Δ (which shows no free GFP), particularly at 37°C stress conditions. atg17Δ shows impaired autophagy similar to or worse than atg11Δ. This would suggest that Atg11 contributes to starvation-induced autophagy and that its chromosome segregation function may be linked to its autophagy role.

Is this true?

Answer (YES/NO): NO